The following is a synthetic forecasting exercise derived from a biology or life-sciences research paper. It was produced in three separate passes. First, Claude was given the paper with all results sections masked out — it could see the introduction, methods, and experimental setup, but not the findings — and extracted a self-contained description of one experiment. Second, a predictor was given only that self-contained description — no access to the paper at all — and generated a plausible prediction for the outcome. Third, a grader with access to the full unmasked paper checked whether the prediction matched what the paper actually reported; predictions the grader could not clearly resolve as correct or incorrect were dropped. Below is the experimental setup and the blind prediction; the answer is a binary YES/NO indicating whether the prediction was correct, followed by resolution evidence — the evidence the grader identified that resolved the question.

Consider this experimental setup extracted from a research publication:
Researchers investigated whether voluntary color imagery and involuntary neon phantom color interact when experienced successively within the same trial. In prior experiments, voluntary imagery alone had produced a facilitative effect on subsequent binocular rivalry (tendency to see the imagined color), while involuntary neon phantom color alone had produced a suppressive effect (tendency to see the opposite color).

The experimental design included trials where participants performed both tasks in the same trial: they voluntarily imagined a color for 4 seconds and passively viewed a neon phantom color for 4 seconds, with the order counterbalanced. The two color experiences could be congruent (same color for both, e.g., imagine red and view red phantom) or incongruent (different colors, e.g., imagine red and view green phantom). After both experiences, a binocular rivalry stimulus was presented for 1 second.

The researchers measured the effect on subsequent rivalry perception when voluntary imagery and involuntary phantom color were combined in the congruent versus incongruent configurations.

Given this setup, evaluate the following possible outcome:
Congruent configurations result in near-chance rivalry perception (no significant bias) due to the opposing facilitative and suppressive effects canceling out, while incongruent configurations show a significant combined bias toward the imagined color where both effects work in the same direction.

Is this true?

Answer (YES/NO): NO